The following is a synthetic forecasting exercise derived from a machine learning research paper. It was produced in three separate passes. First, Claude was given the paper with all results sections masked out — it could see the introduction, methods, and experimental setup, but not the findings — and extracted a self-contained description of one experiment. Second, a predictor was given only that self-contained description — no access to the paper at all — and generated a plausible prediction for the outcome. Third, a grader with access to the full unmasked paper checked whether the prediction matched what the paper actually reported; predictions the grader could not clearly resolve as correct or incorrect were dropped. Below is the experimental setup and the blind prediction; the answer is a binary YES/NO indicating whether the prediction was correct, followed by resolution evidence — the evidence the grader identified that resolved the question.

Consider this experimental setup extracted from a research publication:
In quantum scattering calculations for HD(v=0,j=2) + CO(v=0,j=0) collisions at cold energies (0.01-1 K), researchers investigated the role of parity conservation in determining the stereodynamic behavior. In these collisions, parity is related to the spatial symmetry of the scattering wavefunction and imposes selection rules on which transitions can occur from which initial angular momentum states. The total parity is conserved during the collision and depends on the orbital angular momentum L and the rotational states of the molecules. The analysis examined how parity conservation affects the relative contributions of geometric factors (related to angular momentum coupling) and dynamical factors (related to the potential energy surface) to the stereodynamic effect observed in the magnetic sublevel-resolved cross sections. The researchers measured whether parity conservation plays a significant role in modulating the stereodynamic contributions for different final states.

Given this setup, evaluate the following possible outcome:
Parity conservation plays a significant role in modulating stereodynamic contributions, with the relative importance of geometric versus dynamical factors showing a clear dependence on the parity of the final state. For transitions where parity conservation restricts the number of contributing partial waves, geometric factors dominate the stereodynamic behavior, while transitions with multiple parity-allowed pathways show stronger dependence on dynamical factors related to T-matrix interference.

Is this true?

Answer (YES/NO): NO